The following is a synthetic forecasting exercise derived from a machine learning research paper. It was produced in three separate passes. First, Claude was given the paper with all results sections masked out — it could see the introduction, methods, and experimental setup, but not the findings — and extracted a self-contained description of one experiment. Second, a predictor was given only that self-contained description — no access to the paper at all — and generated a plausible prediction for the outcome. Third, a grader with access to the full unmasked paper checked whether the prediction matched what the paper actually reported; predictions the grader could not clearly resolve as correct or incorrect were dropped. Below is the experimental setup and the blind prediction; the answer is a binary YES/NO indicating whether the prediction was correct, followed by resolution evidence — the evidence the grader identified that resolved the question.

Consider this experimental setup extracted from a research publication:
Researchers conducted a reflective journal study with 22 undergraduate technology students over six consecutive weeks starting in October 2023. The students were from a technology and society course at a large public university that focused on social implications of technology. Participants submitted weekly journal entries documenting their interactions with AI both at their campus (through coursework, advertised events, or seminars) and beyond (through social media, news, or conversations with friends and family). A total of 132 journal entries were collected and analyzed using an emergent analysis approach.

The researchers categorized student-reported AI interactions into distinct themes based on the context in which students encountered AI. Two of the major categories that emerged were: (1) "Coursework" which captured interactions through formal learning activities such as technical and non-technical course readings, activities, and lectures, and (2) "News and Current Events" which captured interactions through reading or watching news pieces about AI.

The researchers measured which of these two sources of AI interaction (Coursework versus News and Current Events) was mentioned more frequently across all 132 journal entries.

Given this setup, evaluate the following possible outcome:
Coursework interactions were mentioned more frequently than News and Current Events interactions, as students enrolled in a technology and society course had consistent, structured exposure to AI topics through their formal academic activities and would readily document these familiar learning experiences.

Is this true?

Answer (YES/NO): YES